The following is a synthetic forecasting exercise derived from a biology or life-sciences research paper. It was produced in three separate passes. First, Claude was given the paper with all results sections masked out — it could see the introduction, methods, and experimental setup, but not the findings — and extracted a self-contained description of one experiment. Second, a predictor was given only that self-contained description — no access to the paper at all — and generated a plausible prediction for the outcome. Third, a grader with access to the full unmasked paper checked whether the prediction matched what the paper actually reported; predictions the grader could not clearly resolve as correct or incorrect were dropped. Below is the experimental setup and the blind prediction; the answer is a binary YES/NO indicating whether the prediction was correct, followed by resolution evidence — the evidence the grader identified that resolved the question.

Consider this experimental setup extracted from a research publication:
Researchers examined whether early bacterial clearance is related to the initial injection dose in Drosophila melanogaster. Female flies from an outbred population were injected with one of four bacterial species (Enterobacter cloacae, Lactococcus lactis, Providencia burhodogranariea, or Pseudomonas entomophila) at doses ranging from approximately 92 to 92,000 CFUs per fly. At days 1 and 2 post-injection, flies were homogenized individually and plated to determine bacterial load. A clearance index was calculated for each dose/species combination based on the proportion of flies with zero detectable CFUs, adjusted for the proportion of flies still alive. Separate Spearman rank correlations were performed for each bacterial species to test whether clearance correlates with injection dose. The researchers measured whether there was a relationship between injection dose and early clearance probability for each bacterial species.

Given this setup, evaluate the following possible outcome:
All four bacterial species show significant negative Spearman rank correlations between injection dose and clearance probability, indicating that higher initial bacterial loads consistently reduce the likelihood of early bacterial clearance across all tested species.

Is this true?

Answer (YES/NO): NO